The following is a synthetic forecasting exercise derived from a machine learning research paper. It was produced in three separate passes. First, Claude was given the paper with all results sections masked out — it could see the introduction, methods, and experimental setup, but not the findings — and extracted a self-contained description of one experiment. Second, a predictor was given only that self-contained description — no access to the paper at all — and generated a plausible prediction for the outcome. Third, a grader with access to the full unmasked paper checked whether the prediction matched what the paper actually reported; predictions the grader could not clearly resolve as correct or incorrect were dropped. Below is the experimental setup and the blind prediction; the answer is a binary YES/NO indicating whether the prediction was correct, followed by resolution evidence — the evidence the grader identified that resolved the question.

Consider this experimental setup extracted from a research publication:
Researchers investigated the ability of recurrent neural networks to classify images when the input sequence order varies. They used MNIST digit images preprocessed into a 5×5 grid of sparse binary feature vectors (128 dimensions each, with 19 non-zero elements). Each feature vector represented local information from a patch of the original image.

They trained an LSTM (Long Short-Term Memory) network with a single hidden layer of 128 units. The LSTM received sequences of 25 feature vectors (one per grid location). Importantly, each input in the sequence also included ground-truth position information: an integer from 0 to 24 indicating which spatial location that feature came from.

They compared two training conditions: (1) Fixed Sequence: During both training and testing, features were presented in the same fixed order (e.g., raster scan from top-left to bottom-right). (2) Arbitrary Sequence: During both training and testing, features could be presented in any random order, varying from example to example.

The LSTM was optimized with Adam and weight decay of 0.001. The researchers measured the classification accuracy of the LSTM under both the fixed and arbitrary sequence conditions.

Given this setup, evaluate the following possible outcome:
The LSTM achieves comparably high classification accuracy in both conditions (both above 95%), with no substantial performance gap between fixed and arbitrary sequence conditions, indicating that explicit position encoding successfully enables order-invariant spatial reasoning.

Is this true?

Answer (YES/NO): NO